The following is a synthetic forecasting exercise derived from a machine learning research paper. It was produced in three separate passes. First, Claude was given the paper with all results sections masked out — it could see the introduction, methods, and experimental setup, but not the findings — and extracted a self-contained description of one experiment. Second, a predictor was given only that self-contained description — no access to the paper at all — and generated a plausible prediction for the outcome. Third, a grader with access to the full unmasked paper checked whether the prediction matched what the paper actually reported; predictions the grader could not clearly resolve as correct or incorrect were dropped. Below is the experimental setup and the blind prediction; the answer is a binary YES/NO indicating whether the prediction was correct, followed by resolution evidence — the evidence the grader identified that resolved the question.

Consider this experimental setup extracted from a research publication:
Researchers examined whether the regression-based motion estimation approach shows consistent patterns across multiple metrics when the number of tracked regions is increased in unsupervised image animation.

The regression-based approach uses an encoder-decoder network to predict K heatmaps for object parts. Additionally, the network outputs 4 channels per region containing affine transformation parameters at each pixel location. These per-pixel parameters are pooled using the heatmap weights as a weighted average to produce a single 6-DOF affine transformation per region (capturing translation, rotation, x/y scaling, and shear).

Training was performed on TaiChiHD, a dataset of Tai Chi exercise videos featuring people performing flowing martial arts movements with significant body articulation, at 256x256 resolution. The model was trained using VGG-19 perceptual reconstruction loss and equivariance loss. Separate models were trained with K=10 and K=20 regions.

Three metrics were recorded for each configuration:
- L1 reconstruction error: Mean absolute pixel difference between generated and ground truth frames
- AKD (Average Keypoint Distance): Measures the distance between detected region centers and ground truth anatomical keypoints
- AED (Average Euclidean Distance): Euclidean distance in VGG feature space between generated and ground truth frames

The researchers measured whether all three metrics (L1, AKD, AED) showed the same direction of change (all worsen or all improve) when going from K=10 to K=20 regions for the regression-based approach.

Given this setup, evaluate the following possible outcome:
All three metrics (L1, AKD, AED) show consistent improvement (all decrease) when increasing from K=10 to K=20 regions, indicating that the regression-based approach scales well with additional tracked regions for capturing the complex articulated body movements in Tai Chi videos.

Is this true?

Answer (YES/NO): NO